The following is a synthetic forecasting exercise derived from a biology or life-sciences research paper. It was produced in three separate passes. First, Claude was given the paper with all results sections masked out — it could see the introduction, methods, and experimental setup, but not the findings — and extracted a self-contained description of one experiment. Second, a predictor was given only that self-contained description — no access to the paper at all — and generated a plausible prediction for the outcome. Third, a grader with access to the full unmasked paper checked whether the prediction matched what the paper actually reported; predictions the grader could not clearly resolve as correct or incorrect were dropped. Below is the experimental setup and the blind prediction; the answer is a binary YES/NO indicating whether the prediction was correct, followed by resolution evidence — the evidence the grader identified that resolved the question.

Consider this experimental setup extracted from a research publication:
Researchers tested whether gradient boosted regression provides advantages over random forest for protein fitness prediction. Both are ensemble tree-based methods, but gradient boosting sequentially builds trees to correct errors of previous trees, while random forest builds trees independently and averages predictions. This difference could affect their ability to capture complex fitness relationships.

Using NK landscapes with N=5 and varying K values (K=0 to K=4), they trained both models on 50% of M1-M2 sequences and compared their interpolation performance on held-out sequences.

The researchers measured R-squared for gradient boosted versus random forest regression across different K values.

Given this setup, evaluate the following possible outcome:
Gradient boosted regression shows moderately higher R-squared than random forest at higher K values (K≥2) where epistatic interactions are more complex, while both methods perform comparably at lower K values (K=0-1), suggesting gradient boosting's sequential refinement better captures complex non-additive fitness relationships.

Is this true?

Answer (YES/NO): NO